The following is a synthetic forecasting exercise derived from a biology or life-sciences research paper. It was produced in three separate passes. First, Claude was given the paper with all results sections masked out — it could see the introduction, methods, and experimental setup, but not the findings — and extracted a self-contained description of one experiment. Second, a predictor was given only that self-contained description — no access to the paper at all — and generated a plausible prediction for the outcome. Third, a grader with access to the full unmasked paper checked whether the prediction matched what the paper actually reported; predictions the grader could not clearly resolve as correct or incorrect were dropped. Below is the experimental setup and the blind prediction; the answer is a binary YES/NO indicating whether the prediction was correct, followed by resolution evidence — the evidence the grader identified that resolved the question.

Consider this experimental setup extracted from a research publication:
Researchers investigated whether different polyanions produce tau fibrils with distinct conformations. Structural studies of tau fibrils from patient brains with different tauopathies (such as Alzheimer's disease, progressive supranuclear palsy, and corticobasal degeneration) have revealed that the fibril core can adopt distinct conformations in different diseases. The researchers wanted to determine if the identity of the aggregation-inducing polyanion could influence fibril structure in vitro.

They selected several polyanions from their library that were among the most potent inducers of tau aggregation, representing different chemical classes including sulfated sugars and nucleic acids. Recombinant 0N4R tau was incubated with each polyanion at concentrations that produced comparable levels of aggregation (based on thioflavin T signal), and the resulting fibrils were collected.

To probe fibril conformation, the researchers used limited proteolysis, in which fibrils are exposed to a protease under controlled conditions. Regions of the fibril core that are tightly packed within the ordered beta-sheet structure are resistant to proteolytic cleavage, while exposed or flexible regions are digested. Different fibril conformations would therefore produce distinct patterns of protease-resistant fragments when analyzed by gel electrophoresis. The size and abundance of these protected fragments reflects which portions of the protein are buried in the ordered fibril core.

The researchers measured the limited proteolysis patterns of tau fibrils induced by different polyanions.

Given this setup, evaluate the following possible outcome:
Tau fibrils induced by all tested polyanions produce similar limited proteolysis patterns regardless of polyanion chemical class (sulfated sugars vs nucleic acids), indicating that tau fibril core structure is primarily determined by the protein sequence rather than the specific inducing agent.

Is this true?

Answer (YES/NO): NO